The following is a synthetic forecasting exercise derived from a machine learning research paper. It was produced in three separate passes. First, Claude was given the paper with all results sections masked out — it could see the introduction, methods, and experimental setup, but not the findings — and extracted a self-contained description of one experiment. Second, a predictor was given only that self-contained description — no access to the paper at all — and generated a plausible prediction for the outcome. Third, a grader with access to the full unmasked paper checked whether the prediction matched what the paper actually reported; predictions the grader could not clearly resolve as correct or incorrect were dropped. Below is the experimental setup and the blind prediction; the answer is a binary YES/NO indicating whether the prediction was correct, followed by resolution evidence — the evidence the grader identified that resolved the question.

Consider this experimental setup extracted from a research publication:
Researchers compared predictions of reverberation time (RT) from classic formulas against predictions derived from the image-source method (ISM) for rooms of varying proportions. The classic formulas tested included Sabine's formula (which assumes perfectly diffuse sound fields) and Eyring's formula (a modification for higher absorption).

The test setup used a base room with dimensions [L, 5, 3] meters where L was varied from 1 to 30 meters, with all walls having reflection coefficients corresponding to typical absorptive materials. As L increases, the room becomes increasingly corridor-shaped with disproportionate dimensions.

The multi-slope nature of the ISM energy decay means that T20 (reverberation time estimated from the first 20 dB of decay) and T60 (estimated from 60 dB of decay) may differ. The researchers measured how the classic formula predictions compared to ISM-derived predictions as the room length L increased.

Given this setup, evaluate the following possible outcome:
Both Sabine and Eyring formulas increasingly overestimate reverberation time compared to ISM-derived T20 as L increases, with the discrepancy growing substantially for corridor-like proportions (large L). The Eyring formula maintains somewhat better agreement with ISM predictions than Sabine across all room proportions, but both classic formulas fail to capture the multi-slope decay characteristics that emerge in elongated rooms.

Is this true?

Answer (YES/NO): NO